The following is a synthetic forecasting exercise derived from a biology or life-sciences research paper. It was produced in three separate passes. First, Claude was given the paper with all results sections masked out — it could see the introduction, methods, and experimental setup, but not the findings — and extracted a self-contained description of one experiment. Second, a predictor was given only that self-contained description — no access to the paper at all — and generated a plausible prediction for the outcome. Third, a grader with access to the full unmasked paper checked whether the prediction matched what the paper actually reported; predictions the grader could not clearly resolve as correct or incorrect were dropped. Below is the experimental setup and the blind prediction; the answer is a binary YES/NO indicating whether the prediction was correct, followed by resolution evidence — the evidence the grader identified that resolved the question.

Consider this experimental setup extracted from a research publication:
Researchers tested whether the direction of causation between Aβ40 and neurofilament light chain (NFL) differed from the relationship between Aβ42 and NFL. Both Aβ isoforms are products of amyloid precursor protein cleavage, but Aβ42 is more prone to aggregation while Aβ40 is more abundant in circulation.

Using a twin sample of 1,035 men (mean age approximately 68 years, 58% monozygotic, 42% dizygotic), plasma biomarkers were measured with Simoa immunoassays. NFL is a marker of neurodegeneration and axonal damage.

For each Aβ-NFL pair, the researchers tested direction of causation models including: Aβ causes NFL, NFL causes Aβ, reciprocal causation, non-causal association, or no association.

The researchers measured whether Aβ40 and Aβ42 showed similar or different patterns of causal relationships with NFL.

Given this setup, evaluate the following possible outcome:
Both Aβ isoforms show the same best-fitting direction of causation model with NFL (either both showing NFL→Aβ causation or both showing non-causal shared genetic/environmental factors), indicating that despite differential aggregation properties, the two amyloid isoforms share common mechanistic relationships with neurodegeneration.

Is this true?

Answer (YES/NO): NO